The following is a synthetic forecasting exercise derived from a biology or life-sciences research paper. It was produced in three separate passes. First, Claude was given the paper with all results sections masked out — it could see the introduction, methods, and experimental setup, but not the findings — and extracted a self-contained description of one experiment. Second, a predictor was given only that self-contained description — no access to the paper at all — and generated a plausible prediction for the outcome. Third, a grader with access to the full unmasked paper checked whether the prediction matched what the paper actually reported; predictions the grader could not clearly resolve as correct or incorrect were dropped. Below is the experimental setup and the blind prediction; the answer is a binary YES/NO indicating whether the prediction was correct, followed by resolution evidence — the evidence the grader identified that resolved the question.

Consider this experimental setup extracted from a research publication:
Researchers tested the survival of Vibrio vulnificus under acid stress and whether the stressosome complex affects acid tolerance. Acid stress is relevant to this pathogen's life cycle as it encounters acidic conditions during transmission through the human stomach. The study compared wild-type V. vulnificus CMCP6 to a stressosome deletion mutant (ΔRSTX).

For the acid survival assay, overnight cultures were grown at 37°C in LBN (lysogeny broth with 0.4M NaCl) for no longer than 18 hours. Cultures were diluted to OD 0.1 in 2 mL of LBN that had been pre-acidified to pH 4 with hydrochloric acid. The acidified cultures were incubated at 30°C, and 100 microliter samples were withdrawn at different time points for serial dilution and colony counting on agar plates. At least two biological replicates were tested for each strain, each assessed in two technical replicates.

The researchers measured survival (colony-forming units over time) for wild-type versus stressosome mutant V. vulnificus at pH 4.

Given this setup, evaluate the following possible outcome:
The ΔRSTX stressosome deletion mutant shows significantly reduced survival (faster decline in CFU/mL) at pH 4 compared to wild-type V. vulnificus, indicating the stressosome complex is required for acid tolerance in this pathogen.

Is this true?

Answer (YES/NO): NO